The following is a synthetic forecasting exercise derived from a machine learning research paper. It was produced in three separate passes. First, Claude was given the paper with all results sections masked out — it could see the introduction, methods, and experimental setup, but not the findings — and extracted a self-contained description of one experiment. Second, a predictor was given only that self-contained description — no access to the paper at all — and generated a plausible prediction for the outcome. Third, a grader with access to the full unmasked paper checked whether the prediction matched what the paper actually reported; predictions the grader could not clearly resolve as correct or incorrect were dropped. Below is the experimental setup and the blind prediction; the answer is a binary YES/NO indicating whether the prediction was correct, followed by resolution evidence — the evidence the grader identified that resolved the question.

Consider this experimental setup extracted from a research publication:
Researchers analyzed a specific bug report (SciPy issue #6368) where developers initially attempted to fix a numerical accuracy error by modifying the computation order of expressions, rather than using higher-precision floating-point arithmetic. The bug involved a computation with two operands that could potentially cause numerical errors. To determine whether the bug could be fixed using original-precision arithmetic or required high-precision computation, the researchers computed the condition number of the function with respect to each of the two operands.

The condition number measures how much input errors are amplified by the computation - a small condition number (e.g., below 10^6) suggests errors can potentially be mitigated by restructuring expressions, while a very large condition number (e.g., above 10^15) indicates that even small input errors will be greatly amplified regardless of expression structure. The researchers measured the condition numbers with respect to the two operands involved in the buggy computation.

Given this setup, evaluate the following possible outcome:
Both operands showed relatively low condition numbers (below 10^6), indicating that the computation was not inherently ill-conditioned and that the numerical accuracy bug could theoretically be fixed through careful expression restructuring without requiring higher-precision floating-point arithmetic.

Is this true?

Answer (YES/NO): NO